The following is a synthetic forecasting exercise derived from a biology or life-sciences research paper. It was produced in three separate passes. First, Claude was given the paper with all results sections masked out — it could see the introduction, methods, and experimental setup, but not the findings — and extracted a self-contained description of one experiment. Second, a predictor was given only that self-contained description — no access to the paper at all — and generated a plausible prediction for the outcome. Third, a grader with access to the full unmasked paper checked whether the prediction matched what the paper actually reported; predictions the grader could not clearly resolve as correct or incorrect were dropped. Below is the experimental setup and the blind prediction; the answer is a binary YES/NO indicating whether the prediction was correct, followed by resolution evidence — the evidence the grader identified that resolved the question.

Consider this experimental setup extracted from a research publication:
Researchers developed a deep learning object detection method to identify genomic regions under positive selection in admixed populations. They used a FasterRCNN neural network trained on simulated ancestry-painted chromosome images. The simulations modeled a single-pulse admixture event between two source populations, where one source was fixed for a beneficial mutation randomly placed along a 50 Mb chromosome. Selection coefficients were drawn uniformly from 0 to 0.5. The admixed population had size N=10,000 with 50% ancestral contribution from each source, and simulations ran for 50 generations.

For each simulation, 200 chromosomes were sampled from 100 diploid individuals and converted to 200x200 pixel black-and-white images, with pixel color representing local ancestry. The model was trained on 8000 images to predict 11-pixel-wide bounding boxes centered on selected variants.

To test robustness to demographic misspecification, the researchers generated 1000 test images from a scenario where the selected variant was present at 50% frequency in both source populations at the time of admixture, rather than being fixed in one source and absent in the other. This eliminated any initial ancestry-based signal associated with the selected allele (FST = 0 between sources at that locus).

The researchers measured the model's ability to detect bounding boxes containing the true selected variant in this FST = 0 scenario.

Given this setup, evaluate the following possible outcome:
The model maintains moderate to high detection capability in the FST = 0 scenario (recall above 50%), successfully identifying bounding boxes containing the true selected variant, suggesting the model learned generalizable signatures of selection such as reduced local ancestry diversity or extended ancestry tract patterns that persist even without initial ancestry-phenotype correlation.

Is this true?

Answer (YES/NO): NO